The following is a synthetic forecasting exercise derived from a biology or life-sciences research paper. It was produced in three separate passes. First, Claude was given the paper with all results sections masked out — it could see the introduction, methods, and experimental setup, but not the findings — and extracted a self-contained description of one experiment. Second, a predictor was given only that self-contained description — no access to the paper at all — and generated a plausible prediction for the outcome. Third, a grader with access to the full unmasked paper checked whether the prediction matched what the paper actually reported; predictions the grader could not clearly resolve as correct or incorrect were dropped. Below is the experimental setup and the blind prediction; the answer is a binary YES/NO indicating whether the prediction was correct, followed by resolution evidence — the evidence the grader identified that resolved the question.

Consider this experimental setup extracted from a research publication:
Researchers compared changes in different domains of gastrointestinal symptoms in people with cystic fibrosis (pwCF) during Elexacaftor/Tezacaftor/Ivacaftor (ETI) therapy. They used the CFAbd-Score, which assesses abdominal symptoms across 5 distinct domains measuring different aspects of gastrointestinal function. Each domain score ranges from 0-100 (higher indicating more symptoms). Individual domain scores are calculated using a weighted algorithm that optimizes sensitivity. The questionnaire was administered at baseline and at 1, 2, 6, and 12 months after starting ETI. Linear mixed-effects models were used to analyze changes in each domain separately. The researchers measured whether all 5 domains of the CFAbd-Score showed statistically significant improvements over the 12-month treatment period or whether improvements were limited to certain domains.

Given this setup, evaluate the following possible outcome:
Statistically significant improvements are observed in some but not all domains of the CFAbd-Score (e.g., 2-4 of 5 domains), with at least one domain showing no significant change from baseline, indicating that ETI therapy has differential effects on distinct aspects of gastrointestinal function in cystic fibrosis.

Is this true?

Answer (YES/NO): NO